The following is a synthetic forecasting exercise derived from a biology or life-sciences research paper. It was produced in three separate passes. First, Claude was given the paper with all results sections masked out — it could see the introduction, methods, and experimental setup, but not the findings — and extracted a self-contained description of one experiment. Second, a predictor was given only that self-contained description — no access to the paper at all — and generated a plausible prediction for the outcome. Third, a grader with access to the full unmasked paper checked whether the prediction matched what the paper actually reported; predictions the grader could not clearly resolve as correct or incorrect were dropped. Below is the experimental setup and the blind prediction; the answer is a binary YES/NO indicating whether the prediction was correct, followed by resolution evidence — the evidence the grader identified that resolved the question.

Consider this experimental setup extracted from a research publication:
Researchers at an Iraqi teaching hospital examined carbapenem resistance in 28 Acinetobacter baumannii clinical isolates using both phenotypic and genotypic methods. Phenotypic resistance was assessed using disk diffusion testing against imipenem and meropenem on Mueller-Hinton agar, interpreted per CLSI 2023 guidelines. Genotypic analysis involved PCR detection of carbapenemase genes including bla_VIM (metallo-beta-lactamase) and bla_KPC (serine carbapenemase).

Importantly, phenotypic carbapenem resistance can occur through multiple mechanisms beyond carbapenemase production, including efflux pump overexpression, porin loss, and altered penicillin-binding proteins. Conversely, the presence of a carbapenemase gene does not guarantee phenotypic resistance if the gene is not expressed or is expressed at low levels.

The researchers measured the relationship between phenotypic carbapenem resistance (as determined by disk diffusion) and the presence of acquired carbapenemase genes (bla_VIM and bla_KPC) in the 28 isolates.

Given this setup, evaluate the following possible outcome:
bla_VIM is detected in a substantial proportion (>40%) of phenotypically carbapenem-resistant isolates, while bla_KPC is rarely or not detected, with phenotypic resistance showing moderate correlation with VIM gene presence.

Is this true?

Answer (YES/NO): NO